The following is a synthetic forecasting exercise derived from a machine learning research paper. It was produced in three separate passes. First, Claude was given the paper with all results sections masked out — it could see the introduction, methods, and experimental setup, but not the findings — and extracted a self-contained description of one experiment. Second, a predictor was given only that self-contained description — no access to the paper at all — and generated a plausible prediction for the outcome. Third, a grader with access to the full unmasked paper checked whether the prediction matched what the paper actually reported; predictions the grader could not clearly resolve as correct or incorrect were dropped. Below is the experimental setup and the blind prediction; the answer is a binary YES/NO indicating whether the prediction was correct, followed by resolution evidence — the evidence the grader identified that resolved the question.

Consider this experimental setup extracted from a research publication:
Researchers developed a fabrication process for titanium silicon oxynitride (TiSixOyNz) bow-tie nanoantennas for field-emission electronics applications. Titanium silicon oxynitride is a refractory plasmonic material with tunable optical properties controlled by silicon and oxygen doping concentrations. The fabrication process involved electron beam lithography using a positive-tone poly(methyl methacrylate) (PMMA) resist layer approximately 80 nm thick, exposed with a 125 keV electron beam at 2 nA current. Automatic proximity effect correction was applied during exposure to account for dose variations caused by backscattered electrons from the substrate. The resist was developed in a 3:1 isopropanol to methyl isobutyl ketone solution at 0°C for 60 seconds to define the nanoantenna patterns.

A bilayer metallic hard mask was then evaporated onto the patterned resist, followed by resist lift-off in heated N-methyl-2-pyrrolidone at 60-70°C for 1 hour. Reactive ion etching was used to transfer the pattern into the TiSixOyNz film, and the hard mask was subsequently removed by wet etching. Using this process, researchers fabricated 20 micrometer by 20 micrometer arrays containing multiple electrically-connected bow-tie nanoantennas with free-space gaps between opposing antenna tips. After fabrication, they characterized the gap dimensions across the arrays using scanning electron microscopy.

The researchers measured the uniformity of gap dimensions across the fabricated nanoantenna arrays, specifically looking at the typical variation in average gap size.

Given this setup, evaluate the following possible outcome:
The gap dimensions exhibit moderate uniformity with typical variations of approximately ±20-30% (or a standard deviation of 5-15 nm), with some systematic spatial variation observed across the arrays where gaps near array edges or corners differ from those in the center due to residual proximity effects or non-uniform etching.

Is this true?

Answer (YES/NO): NO